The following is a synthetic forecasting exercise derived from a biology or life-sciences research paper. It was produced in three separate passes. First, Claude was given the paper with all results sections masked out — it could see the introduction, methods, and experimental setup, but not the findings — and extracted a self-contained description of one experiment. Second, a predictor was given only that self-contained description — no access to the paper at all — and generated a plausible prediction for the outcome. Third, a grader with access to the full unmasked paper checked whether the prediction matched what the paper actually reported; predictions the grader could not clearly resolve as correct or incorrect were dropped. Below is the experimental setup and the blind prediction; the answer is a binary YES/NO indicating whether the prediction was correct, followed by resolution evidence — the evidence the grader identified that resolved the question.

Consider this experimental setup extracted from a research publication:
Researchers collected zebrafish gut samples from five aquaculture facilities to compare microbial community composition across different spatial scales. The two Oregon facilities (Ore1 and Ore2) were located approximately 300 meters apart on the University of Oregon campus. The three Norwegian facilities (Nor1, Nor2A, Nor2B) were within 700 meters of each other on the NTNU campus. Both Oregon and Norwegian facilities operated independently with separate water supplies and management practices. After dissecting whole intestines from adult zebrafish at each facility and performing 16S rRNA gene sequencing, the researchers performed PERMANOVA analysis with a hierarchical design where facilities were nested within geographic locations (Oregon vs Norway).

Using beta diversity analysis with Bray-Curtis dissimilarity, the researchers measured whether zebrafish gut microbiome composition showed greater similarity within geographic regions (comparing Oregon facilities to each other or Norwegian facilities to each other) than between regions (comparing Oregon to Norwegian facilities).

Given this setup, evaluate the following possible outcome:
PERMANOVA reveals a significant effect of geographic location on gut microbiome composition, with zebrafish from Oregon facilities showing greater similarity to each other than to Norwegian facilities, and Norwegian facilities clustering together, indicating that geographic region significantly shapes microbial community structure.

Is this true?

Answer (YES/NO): NO